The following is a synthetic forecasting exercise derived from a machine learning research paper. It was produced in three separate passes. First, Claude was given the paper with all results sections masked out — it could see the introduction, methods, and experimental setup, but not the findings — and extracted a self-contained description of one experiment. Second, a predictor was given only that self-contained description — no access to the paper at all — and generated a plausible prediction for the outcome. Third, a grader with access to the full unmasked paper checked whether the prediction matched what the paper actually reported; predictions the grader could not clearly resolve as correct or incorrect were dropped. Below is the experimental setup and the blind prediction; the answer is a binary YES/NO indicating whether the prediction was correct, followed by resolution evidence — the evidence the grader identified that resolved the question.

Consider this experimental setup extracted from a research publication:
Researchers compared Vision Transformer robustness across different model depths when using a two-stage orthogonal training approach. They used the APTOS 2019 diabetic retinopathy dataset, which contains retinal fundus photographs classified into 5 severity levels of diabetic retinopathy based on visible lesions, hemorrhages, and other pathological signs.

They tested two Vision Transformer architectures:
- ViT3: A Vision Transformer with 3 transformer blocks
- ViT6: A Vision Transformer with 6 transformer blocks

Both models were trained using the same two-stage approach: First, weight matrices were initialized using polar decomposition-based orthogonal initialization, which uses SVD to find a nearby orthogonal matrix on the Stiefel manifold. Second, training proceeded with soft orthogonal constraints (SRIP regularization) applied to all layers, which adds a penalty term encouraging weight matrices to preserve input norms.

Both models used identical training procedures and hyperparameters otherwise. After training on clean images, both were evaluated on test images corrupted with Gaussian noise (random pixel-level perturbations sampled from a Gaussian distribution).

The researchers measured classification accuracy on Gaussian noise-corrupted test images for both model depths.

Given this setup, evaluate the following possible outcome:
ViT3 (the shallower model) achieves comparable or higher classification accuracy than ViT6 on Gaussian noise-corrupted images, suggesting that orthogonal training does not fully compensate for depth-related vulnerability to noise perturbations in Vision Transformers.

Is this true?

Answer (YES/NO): YES